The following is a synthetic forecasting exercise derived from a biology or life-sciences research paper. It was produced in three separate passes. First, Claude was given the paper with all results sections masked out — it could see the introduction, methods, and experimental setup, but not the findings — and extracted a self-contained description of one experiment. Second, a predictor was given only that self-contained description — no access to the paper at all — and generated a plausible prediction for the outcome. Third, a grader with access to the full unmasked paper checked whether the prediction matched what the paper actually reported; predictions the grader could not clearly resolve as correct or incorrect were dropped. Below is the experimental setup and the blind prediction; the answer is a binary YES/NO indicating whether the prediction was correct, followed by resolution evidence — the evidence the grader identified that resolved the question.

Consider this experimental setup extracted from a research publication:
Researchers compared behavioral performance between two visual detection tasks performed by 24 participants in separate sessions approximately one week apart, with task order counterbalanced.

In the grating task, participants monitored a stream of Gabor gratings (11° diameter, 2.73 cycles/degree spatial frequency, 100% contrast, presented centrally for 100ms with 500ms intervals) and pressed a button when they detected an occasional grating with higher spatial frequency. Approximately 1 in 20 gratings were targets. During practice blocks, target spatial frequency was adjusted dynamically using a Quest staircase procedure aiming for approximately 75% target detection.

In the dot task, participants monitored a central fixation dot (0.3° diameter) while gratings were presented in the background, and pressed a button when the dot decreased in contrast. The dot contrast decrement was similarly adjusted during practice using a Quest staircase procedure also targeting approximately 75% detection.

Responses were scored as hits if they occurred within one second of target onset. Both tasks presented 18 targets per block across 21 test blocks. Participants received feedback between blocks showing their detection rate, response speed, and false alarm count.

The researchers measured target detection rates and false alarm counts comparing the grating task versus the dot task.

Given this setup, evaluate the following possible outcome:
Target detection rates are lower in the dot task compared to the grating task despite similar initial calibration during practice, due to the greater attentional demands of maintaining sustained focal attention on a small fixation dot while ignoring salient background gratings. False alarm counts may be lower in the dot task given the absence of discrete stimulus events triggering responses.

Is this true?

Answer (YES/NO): NO